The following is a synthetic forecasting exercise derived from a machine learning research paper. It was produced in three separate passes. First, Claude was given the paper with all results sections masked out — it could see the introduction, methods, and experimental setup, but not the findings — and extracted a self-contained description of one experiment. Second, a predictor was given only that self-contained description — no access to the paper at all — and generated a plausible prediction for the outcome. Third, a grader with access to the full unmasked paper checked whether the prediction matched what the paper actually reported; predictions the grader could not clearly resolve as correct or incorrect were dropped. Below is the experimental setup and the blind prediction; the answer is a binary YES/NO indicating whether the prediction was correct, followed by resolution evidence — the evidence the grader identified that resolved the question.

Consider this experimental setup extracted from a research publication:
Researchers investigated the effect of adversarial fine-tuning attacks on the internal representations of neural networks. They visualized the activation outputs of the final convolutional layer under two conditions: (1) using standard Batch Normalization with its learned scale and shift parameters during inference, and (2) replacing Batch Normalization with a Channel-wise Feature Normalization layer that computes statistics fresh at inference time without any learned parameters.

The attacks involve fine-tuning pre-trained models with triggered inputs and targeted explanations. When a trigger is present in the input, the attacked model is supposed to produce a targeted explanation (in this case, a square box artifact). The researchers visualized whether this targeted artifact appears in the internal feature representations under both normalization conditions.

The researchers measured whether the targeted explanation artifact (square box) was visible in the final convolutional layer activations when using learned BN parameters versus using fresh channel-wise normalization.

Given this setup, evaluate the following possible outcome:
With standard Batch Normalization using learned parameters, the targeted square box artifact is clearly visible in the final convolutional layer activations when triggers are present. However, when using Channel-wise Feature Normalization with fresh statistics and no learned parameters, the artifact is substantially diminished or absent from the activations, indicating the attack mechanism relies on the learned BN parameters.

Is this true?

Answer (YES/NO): YES